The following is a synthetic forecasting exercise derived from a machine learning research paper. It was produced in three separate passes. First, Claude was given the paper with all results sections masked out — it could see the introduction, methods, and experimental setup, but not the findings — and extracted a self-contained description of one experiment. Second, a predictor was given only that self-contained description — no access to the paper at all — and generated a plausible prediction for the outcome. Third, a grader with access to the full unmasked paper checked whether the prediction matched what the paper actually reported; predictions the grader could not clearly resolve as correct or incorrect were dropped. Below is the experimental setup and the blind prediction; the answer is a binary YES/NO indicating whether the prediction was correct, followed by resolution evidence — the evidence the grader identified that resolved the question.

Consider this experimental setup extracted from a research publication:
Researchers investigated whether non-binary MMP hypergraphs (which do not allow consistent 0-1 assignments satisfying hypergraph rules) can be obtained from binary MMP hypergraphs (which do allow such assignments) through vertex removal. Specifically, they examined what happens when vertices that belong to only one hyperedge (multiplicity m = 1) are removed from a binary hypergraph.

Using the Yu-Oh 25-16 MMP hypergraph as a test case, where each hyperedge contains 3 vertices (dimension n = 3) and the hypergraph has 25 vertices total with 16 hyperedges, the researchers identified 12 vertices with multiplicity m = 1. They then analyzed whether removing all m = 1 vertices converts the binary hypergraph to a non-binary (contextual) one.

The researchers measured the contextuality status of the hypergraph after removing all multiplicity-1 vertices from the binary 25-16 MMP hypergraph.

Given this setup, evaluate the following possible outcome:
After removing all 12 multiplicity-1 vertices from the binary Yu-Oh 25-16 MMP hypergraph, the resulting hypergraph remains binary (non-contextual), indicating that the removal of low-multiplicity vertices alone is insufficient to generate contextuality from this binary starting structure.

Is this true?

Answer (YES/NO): NO